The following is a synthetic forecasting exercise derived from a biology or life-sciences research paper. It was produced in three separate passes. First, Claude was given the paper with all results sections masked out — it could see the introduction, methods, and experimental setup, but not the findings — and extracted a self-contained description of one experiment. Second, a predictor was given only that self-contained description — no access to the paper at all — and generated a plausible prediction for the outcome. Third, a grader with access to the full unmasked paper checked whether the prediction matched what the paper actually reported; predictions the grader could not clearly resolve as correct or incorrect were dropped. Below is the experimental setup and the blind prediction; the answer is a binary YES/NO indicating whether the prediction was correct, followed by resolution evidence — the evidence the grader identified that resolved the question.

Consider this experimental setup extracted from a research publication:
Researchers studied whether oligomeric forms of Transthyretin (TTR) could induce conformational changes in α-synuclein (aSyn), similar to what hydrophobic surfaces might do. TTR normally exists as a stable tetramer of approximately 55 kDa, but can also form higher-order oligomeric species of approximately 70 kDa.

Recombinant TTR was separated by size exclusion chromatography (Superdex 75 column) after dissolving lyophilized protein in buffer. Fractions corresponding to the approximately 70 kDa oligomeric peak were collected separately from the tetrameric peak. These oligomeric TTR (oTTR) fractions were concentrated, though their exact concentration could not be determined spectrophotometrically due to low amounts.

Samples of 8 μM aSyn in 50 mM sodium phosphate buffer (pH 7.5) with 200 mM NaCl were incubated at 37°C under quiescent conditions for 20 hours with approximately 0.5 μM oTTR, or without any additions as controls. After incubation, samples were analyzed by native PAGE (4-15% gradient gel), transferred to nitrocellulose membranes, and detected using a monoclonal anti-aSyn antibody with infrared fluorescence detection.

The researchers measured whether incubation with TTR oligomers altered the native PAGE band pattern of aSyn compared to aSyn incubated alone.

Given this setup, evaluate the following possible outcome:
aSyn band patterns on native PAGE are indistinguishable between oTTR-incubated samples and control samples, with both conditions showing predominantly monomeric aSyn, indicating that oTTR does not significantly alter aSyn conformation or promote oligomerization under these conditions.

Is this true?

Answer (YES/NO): NO